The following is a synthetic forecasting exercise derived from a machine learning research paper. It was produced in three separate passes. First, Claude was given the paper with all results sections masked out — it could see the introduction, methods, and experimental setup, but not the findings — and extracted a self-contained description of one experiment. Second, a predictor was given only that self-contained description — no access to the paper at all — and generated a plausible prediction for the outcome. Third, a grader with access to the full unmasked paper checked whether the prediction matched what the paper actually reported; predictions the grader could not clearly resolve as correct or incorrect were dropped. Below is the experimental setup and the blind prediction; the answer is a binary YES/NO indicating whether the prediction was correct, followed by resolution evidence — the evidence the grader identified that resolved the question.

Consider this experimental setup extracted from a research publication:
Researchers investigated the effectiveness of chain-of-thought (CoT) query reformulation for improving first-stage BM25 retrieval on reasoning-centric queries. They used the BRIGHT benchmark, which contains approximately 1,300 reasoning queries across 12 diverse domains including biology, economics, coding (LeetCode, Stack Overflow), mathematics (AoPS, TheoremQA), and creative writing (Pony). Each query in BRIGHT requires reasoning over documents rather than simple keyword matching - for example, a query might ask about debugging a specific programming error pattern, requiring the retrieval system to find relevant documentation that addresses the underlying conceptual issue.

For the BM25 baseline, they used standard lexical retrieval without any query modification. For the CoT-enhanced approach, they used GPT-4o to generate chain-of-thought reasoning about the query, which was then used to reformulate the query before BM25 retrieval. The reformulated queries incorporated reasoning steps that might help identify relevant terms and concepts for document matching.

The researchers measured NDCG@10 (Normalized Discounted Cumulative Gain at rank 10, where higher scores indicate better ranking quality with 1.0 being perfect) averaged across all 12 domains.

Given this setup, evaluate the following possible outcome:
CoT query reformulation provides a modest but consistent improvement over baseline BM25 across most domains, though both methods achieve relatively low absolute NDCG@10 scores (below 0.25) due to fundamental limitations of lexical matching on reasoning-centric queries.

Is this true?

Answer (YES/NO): NO